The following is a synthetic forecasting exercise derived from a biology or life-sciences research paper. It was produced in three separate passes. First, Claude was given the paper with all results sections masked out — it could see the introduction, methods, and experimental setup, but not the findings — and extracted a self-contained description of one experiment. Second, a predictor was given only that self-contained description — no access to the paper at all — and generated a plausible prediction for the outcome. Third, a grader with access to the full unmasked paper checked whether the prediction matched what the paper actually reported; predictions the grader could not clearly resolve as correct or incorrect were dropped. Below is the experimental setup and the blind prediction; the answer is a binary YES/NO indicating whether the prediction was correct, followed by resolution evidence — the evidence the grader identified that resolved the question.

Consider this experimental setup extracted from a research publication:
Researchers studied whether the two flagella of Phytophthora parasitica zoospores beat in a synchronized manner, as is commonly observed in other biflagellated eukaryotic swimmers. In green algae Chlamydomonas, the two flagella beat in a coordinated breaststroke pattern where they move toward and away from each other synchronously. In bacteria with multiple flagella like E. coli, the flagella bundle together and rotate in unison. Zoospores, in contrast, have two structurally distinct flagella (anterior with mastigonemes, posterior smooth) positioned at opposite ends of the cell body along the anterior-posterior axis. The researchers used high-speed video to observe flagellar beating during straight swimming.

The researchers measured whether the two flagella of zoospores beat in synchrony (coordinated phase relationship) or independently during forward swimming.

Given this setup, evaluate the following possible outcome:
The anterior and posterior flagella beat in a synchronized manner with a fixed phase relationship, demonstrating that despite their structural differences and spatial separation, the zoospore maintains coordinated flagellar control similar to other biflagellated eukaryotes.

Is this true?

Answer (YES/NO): NO